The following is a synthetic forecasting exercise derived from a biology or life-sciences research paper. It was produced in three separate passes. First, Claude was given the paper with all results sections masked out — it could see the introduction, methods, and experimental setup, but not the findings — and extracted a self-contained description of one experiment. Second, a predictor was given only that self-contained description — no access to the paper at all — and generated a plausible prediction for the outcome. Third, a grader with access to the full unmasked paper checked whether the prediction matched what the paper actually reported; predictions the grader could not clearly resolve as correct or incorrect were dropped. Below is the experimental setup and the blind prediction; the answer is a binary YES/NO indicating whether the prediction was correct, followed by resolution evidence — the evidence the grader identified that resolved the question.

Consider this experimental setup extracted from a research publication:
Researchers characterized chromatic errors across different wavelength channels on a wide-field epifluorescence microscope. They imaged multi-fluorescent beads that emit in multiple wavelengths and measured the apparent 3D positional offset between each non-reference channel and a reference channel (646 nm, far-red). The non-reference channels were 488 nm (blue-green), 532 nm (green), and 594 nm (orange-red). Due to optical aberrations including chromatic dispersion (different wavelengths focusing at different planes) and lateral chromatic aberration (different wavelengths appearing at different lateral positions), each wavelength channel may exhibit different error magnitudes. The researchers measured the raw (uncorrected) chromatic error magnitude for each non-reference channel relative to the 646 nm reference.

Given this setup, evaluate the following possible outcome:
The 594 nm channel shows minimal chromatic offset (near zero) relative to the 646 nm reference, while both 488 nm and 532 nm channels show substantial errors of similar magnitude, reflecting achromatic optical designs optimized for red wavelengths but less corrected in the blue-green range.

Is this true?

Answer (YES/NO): NO